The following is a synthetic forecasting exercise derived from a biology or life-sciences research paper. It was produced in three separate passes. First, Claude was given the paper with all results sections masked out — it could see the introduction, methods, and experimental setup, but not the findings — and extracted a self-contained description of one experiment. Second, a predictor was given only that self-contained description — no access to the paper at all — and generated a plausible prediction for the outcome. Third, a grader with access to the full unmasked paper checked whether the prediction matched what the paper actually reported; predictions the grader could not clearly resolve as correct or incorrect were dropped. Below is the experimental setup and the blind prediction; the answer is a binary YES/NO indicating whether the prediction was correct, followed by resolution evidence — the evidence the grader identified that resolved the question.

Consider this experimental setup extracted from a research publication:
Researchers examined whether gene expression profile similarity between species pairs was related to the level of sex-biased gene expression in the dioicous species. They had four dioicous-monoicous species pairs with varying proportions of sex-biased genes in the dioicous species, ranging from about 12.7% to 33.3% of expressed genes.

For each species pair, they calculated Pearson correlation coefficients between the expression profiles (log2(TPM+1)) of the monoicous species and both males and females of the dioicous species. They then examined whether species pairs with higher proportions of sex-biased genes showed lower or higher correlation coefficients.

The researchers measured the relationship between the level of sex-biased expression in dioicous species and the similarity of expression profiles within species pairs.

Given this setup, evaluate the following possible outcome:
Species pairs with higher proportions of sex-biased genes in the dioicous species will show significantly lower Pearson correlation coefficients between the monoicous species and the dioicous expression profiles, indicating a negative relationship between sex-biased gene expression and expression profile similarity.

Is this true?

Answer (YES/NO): YES